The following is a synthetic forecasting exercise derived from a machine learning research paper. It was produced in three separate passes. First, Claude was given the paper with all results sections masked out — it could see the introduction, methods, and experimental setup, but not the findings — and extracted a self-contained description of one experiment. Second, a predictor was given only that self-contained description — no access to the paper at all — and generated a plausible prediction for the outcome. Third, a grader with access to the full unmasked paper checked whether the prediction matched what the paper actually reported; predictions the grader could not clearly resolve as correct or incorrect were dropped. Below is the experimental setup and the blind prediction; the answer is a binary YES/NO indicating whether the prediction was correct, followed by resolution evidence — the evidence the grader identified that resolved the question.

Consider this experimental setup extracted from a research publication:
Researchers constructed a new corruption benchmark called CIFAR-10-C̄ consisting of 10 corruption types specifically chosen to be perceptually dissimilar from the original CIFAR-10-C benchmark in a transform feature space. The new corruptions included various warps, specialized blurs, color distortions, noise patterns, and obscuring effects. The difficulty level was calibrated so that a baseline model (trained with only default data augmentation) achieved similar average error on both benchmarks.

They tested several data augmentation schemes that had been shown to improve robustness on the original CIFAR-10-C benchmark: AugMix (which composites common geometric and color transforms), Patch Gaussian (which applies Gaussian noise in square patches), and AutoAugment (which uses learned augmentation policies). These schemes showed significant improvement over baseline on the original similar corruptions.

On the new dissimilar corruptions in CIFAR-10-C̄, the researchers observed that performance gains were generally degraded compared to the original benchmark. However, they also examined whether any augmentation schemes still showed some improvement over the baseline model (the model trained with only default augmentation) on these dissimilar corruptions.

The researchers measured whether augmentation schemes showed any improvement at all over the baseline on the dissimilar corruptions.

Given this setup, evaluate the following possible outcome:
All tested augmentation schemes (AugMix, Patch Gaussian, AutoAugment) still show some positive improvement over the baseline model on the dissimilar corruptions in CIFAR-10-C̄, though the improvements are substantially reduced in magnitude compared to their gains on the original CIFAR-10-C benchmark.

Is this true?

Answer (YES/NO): YES